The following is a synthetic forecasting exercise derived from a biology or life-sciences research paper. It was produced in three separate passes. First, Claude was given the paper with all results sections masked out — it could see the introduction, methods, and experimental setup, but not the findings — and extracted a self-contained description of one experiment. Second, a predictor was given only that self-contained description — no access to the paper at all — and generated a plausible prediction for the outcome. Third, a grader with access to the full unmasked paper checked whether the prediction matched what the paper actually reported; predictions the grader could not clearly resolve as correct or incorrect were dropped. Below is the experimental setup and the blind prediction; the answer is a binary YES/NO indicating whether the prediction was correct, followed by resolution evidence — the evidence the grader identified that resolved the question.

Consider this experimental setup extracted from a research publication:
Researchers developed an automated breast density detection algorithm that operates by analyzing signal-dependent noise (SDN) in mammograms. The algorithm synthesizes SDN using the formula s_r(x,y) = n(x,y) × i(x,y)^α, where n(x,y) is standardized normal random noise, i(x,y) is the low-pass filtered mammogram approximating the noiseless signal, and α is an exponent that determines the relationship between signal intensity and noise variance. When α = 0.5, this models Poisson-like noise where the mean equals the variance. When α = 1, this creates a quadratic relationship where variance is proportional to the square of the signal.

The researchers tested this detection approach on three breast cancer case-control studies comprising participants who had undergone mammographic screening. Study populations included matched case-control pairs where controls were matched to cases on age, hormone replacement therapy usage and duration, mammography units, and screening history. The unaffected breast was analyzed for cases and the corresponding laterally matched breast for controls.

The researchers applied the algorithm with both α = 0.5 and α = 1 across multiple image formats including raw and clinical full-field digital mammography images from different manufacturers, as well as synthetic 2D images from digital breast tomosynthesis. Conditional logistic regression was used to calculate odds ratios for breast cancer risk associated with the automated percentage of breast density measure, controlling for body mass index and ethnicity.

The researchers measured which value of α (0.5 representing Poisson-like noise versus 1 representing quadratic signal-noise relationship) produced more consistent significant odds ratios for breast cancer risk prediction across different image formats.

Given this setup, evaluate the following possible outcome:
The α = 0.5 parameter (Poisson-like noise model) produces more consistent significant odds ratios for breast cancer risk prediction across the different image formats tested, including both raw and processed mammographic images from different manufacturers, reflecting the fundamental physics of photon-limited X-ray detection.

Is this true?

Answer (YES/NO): NO